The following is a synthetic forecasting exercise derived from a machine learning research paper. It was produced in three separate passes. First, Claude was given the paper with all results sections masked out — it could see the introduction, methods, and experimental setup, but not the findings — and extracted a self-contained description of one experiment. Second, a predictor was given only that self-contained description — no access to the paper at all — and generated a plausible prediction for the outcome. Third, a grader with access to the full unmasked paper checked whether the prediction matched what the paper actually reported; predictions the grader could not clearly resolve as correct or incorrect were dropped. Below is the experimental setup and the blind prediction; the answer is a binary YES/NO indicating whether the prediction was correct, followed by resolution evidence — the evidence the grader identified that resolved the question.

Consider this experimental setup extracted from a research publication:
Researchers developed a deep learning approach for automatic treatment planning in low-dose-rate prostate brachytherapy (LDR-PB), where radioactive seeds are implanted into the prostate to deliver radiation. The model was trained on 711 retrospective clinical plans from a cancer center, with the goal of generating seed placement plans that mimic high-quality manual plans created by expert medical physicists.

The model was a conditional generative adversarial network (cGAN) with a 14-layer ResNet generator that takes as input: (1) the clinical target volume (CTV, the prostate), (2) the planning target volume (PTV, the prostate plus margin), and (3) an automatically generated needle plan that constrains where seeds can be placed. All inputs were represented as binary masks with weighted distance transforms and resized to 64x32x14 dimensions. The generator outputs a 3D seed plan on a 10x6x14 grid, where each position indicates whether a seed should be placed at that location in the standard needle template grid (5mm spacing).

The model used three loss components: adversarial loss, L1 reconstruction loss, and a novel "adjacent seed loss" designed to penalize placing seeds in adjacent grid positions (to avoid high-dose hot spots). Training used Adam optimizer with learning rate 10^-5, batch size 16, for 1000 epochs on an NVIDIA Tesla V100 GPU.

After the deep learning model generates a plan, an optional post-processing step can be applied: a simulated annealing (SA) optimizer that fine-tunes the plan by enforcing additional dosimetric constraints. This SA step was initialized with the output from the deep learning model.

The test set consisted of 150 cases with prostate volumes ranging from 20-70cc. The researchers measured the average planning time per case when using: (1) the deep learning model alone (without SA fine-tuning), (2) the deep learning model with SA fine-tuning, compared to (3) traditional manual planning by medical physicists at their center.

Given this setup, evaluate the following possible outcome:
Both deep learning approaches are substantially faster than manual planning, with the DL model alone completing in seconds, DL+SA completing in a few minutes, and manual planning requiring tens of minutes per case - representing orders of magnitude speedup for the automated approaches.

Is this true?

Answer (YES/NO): YES